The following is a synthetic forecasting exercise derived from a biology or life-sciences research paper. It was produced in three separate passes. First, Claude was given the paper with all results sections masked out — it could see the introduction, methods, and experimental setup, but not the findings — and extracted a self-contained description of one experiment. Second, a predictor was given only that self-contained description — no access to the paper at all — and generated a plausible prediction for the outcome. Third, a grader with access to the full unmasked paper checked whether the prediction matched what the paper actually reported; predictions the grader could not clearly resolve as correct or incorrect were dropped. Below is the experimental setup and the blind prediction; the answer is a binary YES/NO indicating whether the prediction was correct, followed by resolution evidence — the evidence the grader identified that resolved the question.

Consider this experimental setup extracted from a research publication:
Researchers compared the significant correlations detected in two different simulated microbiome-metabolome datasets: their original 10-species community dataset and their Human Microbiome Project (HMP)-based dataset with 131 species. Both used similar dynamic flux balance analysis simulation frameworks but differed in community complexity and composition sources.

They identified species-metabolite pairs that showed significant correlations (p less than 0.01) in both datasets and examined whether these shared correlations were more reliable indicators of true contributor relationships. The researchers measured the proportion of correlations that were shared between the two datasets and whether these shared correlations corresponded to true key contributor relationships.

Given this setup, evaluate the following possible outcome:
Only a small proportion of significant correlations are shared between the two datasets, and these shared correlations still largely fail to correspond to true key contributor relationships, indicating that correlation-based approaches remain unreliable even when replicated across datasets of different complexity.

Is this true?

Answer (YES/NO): YES